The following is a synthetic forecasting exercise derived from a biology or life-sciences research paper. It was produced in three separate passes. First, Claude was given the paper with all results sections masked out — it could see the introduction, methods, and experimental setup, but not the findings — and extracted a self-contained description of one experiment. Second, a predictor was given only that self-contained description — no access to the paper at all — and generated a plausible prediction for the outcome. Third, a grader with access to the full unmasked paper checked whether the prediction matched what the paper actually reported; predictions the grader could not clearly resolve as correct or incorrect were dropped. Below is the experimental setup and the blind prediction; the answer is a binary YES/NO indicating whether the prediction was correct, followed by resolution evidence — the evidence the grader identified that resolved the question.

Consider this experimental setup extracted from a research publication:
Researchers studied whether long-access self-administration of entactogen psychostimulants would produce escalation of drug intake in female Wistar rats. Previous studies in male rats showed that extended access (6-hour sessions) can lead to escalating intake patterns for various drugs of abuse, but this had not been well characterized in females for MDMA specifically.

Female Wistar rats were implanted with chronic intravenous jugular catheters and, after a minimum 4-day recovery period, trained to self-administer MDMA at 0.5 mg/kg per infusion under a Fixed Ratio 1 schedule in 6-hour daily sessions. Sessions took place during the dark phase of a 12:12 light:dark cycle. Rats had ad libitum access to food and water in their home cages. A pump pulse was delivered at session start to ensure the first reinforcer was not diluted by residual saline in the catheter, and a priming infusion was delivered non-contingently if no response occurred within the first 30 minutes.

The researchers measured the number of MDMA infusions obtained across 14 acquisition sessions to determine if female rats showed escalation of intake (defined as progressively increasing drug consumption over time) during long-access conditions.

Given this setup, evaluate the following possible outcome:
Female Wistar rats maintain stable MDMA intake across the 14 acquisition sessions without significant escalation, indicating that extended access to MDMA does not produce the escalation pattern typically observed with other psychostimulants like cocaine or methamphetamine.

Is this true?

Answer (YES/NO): NO